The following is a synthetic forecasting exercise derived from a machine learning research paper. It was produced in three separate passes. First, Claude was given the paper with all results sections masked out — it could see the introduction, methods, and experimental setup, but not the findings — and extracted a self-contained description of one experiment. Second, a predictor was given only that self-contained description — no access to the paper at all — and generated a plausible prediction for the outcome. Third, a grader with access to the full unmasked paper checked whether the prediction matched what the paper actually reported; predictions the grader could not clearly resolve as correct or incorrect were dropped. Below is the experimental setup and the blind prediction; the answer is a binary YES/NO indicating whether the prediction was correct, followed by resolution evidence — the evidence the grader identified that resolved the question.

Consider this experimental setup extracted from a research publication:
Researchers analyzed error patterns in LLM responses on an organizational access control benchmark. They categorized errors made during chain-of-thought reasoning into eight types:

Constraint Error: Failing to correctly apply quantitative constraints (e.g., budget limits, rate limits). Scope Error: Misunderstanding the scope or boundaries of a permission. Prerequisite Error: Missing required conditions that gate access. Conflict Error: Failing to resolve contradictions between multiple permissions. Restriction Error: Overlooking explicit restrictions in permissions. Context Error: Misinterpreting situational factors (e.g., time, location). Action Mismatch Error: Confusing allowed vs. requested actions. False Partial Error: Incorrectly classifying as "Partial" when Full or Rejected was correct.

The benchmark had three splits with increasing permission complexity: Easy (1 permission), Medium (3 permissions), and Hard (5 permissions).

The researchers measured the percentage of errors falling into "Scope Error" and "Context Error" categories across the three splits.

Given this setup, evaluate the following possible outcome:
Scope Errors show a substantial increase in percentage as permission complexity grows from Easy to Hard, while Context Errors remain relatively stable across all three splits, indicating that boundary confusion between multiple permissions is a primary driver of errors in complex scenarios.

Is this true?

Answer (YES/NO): NO